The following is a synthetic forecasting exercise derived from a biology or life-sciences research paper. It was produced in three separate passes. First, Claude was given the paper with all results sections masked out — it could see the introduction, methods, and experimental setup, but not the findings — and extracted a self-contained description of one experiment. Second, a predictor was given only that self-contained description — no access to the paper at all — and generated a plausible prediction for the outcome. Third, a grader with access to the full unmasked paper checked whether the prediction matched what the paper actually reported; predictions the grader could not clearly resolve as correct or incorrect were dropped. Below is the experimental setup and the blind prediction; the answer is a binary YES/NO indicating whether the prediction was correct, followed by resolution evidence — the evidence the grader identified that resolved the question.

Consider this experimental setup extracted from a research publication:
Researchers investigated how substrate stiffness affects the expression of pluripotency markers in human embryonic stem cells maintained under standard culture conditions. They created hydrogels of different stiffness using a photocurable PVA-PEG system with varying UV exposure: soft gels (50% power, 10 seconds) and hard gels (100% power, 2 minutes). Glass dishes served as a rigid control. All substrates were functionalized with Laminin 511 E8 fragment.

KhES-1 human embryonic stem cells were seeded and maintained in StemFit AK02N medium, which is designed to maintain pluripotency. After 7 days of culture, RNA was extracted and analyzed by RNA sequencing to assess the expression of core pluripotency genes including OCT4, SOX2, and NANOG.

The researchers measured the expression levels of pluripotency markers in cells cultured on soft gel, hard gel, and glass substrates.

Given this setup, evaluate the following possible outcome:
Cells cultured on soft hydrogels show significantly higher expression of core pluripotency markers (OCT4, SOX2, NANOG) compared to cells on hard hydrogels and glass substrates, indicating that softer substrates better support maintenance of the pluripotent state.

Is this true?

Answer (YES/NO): NO